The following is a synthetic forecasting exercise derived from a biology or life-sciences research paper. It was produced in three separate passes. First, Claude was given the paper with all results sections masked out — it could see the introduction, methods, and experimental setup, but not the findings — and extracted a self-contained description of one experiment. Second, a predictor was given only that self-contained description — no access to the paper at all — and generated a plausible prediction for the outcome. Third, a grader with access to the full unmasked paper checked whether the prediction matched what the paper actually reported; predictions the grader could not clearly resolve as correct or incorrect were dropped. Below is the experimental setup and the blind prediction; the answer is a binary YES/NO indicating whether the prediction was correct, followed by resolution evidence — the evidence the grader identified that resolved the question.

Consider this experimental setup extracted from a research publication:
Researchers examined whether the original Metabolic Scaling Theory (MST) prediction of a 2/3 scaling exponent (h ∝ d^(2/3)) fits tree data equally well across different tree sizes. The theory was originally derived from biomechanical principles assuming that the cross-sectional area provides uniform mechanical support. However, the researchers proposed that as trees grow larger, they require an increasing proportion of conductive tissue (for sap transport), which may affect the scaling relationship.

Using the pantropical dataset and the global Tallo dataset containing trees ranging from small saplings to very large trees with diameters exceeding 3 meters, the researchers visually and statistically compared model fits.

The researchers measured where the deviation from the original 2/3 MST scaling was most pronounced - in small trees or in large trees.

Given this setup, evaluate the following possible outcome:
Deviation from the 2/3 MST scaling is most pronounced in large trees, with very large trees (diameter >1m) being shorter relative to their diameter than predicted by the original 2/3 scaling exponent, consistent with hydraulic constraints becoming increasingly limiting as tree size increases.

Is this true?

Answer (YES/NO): YES